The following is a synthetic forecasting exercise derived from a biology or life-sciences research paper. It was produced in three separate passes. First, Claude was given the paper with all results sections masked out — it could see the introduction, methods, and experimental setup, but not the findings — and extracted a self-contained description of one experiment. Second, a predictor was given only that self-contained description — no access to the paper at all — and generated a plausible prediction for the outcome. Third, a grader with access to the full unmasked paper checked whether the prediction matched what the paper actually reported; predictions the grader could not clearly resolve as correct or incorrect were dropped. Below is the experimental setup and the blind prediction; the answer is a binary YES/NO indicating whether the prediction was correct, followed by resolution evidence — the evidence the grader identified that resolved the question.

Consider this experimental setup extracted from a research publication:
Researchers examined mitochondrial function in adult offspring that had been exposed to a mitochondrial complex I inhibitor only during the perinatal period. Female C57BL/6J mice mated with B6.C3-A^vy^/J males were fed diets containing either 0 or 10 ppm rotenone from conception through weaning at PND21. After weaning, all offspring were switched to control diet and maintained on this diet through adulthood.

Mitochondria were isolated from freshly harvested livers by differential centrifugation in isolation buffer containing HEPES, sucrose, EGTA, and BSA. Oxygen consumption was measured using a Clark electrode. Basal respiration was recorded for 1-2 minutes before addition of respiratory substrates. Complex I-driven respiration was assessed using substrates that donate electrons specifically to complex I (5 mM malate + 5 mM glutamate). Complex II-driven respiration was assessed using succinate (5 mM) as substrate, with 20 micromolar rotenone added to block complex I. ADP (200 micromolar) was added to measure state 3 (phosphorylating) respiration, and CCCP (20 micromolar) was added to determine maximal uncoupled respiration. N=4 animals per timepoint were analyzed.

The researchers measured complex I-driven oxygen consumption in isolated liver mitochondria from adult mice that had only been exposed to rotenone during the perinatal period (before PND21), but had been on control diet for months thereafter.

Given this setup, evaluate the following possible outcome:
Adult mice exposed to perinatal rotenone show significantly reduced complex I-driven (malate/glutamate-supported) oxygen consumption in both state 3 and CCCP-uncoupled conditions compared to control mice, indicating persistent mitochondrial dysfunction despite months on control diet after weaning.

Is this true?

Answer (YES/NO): NO